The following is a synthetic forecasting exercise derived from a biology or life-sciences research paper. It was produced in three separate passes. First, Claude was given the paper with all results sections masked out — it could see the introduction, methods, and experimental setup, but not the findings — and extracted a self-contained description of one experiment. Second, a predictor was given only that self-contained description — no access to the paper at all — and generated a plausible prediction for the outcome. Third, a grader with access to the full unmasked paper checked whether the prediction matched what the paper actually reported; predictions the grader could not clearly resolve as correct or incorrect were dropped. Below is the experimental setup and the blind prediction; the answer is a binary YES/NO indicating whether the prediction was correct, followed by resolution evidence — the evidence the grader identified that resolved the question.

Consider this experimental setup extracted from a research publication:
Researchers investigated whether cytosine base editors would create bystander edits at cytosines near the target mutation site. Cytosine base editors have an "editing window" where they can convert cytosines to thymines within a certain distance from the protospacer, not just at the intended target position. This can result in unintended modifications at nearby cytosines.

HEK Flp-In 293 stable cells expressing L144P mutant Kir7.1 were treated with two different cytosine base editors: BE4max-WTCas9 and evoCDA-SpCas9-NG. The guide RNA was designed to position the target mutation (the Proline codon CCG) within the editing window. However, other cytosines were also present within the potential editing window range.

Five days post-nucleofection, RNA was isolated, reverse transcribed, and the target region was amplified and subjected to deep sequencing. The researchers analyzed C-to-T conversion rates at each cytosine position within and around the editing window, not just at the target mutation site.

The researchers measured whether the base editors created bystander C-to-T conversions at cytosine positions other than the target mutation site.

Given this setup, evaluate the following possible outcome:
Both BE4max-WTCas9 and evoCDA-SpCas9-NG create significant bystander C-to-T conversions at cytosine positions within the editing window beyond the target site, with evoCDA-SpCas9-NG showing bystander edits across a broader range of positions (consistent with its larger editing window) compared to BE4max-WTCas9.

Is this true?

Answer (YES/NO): YES